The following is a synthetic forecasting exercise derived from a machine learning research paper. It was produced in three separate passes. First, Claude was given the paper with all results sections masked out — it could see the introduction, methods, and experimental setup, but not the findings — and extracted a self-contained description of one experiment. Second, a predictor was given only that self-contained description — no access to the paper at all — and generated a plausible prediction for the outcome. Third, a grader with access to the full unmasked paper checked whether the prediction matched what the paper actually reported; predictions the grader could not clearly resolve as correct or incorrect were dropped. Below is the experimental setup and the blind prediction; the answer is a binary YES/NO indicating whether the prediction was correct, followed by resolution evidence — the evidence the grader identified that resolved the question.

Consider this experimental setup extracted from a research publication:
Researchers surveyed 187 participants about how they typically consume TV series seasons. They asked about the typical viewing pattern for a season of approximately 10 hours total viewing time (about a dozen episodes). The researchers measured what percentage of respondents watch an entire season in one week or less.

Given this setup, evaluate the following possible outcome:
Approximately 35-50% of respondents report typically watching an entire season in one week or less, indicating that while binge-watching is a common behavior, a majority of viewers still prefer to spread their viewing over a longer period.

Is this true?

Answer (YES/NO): YES